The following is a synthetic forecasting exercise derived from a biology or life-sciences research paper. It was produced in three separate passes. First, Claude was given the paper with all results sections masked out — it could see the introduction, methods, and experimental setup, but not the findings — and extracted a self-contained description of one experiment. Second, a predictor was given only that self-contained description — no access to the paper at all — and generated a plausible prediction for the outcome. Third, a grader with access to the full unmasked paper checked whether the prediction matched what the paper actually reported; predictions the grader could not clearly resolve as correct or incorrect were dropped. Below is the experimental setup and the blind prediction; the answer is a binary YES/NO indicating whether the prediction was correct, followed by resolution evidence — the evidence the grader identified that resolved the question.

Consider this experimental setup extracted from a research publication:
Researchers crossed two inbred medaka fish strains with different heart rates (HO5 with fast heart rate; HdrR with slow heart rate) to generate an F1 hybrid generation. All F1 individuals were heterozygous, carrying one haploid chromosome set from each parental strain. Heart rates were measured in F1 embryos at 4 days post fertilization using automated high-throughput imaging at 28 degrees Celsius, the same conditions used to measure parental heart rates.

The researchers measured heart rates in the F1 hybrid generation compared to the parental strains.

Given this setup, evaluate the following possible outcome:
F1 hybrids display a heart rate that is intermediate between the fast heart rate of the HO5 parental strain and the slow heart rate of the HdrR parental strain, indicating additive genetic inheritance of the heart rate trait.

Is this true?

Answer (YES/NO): YES